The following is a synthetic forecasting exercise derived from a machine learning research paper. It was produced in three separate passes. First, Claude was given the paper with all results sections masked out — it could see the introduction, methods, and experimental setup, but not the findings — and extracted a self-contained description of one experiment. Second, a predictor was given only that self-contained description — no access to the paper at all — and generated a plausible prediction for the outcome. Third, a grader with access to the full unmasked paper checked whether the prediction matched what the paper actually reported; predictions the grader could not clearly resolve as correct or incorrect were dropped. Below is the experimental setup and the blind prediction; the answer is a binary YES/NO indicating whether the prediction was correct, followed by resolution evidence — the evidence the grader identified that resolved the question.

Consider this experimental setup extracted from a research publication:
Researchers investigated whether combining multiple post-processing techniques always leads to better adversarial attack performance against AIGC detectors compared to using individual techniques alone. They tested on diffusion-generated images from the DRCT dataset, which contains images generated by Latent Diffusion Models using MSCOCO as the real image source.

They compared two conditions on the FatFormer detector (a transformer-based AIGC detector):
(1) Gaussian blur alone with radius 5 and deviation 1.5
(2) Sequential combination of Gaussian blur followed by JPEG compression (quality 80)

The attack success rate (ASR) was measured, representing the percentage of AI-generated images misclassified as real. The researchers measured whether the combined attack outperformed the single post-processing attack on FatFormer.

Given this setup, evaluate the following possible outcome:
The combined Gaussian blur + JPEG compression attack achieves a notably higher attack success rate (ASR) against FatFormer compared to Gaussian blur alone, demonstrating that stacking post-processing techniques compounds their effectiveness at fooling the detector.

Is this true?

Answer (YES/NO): YES